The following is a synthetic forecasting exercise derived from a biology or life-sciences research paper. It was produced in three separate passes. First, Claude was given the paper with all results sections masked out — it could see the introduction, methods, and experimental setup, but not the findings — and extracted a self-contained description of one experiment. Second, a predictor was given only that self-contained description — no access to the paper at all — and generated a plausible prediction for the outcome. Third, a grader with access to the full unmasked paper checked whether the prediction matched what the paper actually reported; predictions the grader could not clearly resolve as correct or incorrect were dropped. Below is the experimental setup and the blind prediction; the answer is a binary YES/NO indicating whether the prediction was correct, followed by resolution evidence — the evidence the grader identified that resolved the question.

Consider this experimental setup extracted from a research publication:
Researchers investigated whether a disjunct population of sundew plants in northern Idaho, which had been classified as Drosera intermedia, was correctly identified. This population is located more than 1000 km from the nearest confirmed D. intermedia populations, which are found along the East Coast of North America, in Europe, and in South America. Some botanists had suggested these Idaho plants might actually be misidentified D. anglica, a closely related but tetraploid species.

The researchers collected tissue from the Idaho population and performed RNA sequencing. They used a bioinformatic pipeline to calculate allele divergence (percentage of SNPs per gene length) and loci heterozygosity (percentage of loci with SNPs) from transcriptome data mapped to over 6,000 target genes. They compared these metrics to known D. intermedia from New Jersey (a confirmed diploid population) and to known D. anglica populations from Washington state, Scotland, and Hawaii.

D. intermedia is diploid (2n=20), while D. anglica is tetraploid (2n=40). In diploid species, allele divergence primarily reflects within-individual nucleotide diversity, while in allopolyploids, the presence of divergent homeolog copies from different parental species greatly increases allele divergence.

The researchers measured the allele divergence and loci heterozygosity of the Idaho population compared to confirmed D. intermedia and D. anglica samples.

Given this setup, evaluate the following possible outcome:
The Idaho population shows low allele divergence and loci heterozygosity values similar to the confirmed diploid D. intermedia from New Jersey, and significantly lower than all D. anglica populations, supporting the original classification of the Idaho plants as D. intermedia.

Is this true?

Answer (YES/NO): NO